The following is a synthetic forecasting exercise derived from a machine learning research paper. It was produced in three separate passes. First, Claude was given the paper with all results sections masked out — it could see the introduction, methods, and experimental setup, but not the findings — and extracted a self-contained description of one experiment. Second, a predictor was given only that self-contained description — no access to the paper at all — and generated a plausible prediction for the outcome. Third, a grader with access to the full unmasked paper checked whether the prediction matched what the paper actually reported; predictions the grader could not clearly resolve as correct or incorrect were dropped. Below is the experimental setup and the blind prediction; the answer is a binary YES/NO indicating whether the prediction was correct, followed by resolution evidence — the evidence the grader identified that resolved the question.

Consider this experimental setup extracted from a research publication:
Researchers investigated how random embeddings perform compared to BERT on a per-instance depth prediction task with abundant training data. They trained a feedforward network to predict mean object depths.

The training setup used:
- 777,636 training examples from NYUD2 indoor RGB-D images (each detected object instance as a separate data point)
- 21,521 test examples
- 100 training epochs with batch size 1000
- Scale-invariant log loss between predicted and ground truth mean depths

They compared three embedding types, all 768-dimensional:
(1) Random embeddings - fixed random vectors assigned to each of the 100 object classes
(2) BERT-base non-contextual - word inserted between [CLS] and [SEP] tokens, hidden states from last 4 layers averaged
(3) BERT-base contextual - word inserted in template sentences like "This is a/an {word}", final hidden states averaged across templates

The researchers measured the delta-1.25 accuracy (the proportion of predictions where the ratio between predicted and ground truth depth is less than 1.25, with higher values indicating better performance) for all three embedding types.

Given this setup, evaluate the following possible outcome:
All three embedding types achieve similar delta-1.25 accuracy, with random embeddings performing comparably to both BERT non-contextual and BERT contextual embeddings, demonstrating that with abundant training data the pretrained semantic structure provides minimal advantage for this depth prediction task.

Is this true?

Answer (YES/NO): YES